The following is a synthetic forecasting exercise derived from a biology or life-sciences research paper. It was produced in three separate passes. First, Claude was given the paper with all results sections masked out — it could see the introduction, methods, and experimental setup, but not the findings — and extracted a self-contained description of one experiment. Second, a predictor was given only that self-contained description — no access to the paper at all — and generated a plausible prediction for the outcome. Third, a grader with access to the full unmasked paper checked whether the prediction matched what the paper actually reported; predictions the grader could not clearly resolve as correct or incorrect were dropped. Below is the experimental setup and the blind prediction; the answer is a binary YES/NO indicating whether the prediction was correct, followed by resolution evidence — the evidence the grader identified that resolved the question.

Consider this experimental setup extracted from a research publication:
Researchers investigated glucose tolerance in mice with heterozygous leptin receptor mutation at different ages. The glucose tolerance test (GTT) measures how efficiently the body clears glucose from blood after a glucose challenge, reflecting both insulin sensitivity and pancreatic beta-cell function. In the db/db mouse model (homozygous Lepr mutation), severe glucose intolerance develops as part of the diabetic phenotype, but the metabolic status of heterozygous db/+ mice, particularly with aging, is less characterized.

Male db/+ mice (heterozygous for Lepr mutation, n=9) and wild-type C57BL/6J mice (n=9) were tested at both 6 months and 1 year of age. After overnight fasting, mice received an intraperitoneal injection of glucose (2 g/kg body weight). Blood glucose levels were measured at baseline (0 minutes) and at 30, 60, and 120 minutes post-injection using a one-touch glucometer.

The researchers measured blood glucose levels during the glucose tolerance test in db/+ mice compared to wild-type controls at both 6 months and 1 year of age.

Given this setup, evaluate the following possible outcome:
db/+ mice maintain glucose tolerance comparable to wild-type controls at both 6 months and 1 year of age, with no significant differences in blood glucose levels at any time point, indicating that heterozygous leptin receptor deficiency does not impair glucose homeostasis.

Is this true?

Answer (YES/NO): NO